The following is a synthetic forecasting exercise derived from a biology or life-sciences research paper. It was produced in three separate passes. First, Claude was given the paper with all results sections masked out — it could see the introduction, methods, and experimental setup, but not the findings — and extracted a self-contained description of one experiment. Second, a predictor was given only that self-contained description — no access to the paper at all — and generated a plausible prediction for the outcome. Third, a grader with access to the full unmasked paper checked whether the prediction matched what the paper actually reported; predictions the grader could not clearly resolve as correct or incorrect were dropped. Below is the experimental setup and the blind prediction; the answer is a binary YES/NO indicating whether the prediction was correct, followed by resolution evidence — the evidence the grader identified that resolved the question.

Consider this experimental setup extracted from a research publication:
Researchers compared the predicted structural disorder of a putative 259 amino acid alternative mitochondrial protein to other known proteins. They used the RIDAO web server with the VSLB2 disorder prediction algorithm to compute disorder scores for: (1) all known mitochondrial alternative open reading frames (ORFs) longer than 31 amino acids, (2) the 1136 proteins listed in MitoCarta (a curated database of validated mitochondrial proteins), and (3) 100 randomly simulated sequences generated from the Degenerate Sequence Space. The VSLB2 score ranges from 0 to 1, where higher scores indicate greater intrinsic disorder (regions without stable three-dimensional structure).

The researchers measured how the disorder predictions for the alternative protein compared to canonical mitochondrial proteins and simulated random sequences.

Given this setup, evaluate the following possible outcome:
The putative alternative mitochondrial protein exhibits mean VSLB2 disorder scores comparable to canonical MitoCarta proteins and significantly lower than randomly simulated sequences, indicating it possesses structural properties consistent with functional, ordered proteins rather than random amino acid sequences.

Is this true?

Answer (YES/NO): NO